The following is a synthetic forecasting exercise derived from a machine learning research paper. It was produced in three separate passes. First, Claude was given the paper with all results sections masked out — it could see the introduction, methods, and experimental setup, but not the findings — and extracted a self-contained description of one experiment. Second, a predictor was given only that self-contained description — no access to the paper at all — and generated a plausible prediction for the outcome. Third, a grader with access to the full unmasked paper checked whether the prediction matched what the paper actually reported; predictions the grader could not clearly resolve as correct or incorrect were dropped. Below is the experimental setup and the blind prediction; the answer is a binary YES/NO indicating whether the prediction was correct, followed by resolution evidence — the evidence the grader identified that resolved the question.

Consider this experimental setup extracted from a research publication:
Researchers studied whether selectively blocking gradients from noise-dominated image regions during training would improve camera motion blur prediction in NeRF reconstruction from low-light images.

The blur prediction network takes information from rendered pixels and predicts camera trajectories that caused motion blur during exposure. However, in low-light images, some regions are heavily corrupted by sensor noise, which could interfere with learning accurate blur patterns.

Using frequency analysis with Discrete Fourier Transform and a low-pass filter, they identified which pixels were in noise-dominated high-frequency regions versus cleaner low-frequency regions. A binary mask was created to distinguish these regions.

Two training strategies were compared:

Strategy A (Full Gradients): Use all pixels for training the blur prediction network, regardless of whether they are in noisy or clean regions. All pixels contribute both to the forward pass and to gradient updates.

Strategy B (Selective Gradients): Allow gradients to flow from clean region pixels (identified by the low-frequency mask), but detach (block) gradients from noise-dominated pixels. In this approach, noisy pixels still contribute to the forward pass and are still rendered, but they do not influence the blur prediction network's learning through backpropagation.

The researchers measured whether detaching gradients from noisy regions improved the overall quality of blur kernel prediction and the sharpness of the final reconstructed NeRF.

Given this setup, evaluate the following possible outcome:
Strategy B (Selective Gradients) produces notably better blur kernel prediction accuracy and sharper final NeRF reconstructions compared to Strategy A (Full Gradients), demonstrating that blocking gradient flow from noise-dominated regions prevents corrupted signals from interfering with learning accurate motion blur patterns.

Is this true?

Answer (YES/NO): YES